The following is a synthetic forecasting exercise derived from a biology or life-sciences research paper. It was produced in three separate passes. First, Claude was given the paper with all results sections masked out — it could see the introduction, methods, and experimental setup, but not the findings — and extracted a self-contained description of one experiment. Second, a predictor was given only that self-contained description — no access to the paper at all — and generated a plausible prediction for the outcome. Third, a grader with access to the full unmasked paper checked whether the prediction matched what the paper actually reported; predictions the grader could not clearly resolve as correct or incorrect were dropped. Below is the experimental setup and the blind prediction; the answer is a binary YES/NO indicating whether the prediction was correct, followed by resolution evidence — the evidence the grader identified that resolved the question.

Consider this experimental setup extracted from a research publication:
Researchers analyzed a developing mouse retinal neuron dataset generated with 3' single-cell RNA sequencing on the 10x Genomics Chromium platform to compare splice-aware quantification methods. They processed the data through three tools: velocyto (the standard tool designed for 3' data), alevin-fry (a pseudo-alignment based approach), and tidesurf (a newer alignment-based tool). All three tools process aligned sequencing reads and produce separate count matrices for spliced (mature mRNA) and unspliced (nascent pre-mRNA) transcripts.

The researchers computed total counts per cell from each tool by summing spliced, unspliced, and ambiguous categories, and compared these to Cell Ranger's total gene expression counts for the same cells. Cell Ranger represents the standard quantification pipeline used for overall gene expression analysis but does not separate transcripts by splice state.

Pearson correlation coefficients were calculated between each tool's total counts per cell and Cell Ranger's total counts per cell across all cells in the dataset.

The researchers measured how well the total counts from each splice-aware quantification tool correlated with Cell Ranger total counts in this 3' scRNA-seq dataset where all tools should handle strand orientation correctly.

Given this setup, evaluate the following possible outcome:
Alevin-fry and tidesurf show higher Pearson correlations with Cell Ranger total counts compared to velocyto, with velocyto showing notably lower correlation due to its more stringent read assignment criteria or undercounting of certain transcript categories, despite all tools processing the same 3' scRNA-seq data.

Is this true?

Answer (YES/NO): NO